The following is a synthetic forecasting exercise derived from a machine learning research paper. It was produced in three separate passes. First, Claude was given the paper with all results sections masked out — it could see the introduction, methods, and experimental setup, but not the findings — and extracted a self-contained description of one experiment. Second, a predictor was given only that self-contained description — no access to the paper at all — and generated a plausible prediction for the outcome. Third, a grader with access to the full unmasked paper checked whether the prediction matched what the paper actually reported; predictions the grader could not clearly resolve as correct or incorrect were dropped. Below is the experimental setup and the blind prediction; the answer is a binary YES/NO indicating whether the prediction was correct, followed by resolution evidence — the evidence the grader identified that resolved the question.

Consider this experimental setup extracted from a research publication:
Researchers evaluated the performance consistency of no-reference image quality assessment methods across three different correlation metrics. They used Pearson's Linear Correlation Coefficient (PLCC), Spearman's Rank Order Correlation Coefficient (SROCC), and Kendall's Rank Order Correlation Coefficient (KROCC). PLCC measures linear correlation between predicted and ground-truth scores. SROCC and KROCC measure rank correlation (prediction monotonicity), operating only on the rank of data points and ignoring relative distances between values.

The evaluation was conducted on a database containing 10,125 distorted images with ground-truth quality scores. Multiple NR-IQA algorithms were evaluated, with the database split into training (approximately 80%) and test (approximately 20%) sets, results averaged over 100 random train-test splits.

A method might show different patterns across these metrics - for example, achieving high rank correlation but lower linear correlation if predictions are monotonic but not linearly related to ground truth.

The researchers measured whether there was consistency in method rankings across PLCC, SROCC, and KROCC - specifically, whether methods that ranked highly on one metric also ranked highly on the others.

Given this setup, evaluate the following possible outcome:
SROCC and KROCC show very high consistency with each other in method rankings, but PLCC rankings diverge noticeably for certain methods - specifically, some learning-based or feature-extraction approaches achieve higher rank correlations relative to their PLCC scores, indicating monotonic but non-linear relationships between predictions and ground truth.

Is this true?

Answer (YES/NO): NO